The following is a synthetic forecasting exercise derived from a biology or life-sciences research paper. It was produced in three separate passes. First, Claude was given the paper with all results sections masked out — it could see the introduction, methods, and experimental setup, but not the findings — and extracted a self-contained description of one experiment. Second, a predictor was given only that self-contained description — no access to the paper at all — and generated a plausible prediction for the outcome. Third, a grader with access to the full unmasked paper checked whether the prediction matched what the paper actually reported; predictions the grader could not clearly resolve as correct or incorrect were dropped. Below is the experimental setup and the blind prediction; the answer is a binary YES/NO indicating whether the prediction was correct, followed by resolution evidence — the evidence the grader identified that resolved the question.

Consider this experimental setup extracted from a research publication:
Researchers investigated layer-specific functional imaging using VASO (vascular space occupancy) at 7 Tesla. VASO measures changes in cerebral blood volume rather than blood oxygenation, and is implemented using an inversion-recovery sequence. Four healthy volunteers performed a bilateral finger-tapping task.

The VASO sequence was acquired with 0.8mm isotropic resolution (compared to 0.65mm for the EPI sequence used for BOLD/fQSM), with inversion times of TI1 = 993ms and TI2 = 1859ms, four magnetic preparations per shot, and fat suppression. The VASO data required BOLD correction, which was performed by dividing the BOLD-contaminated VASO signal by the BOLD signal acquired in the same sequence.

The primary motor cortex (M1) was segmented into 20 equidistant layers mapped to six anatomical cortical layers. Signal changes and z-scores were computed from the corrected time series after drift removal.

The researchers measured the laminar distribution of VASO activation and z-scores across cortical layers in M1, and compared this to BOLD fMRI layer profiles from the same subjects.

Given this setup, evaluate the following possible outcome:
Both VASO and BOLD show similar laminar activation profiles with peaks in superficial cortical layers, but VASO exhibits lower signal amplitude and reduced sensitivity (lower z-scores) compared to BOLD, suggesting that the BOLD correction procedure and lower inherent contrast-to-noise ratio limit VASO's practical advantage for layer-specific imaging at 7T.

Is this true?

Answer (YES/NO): NO